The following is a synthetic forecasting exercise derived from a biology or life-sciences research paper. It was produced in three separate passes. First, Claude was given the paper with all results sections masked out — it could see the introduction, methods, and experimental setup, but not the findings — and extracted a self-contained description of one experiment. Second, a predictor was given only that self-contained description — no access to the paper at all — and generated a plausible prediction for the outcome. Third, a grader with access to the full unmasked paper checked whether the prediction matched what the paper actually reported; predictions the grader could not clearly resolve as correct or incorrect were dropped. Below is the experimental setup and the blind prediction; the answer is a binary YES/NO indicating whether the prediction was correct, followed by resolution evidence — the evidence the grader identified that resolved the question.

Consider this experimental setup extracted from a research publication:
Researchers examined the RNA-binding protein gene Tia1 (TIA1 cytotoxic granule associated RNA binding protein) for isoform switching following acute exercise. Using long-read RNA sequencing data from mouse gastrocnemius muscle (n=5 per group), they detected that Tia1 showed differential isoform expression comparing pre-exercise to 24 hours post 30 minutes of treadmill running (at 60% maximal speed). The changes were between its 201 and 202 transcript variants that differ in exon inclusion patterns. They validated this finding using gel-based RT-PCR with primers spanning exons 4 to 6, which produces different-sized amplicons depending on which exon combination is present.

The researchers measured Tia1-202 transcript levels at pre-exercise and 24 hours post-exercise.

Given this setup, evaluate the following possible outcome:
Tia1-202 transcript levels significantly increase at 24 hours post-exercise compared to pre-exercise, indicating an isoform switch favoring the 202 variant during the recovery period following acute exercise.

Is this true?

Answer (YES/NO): YES